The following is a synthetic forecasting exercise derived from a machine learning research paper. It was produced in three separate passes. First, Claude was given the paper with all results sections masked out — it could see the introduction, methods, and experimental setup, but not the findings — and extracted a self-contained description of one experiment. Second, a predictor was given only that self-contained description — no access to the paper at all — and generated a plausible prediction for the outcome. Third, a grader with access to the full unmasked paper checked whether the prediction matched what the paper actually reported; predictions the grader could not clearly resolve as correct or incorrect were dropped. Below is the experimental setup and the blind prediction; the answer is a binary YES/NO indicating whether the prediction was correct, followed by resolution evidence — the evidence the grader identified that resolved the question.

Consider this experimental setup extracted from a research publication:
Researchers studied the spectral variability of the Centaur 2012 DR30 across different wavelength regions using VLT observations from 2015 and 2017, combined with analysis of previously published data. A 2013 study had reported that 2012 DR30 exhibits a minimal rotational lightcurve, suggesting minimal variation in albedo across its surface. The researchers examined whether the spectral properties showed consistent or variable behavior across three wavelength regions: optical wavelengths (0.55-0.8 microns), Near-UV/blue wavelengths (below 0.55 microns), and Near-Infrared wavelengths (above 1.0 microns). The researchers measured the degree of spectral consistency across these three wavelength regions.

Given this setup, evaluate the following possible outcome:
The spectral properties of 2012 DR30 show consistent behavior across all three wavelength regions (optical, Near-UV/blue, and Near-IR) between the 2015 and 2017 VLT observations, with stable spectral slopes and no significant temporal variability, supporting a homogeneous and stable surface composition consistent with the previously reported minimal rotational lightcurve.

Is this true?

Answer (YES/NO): NO